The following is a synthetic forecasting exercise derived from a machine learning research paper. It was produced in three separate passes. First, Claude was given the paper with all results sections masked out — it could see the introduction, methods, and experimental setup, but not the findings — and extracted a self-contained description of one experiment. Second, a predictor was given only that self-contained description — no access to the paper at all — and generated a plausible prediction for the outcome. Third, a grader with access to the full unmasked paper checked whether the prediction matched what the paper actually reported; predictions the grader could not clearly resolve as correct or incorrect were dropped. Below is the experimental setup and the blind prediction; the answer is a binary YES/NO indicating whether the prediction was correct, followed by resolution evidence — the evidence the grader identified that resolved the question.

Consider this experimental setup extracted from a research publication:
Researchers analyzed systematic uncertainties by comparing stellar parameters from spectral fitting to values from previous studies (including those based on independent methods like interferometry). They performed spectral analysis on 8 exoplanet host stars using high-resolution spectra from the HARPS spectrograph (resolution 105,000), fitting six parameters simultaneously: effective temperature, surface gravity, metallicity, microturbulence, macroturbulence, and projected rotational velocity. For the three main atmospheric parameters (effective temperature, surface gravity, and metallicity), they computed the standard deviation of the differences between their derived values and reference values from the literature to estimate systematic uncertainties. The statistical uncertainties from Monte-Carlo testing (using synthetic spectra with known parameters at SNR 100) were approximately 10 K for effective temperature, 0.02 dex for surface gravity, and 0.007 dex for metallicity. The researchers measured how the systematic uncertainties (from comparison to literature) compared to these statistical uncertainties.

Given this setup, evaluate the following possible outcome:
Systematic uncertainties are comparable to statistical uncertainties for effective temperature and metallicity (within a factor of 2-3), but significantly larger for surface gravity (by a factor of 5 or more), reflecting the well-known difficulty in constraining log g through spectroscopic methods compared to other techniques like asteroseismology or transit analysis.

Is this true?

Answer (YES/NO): NO